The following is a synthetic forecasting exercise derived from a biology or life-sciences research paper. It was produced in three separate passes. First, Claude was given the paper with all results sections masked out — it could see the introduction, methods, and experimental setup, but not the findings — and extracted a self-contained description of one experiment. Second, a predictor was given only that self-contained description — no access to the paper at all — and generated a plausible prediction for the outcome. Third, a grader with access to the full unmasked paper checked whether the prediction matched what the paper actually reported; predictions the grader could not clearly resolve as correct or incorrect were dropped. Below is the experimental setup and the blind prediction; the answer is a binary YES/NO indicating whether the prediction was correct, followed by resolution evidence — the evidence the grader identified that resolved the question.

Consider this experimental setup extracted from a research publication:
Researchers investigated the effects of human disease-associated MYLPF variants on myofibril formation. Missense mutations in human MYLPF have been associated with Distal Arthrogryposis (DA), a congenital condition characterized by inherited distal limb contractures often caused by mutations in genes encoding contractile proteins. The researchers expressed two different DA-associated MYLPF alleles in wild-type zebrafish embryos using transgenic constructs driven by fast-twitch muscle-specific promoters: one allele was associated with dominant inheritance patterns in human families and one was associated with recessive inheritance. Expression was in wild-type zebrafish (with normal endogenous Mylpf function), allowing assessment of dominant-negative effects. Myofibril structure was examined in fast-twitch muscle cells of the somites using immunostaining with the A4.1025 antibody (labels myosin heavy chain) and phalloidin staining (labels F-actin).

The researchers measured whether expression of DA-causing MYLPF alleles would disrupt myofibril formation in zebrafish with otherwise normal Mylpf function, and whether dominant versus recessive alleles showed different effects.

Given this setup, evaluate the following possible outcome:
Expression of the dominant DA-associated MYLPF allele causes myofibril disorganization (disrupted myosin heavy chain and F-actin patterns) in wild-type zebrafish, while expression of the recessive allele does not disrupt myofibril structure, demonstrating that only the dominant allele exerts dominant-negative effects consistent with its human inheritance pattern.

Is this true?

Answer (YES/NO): NO